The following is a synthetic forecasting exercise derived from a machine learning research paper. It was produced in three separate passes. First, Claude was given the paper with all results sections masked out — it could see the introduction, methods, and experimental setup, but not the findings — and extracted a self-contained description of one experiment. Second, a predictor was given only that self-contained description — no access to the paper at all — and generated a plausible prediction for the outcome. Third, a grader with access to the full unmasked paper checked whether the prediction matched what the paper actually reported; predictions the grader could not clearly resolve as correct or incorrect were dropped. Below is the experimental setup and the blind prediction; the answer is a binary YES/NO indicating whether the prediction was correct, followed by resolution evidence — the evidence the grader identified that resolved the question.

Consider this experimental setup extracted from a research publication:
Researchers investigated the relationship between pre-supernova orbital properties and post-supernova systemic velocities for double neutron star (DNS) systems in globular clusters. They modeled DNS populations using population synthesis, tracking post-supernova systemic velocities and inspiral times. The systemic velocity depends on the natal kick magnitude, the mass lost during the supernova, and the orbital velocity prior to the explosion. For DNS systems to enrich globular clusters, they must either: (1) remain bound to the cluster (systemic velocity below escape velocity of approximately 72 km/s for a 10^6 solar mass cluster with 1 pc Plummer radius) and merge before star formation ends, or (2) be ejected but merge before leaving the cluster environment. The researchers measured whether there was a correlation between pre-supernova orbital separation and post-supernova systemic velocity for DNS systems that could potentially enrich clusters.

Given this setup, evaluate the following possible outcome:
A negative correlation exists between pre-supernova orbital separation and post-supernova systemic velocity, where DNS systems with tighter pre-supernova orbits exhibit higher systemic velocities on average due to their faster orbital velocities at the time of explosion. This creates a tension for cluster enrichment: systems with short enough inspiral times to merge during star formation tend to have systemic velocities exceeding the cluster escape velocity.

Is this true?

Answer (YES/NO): YES